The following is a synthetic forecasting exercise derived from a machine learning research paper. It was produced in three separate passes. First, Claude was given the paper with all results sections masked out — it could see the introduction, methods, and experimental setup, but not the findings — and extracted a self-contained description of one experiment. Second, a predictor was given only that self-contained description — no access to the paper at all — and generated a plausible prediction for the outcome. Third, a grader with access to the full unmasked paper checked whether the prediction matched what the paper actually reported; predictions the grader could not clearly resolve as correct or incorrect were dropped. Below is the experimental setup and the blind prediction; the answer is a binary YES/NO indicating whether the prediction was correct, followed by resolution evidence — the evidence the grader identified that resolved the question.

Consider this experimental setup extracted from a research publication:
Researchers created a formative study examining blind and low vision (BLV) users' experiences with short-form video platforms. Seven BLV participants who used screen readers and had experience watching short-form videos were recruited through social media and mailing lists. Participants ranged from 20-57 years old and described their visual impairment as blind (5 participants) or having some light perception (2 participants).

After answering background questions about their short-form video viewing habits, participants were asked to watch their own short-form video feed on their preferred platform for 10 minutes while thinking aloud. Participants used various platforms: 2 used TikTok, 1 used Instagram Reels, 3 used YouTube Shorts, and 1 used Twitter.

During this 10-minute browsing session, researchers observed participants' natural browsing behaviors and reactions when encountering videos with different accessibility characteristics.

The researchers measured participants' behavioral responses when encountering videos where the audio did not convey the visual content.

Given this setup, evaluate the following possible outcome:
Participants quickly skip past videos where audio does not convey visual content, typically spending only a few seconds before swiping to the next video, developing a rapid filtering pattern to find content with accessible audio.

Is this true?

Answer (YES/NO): NO